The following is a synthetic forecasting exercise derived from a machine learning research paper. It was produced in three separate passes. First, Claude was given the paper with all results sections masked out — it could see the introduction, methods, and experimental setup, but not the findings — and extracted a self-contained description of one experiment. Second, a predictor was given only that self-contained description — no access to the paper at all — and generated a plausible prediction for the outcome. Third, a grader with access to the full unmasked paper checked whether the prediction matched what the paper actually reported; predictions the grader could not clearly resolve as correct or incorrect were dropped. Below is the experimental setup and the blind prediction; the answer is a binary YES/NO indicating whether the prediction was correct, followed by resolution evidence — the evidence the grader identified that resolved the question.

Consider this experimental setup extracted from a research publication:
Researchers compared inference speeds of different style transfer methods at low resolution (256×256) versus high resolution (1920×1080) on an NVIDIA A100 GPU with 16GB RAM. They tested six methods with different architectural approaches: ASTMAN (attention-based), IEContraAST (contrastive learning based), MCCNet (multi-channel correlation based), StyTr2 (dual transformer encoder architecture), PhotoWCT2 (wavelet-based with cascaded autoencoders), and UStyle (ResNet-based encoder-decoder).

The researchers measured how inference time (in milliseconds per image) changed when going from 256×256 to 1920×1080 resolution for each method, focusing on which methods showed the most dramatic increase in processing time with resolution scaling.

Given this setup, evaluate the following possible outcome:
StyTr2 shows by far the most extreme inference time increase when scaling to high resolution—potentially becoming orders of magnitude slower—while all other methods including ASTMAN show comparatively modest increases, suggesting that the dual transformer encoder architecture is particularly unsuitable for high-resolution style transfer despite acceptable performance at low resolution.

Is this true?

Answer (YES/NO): YES